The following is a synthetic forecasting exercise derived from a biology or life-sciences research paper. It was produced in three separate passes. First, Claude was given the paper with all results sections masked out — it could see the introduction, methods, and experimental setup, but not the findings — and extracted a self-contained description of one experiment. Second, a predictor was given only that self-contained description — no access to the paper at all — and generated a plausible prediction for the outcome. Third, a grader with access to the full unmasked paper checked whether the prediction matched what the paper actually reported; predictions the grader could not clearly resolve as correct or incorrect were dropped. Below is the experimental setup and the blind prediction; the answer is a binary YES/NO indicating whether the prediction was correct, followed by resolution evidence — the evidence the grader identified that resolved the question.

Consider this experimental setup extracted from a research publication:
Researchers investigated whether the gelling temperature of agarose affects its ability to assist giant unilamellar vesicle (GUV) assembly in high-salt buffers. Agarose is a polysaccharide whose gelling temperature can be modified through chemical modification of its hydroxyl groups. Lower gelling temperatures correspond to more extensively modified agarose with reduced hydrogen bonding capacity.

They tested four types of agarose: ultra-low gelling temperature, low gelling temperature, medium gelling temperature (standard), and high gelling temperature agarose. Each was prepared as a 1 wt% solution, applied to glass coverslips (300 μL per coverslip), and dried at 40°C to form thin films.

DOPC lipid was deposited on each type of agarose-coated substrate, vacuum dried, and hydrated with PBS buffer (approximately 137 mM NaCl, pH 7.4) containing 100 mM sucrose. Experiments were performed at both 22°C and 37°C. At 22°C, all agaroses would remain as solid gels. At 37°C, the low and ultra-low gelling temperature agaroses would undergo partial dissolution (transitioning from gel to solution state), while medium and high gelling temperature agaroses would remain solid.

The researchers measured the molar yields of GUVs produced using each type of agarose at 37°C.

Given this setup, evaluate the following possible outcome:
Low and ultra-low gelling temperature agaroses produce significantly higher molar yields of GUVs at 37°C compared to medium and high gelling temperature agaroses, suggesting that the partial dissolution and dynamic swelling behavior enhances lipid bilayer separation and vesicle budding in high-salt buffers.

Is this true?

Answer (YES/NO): NO